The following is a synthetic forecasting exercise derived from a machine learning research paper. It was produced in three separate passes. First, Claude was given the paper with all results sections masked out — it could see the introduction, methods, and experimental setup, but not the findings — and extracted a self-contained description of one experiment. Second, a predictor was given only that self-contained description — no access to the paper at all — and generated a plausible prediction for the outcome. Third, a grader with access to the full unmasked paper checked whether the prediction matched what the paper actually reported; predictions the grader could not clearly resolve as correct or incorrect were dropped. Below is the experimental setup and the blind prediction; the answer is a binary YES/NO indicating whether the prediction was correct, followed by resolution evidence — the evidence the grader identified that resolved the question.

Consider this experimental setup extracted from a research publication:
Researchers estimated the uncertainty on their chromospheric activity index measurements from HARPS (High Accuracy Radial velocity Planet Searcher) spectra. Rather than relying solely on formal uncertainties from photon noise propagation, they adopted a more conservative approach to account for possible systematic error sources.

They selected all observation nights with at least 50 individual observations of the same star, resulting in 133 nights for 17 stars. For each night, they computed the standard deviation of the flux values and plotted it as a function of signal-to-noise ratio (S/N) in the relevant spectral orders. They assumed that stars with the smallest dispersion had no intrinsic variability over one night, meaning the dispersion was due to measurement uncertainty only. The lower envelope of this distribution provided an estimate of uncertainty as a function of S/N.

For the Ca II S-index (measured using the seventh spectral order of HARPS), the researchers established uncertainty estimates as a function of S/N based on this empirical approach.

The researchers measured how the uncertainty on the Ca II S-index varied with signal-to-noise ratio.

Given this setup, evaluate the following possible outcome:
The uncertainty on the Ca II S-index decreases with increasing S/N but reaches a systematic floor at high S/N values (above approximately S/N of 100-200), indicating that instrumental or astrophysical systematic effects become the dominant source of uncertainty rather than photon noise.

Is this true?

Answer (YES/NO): NO